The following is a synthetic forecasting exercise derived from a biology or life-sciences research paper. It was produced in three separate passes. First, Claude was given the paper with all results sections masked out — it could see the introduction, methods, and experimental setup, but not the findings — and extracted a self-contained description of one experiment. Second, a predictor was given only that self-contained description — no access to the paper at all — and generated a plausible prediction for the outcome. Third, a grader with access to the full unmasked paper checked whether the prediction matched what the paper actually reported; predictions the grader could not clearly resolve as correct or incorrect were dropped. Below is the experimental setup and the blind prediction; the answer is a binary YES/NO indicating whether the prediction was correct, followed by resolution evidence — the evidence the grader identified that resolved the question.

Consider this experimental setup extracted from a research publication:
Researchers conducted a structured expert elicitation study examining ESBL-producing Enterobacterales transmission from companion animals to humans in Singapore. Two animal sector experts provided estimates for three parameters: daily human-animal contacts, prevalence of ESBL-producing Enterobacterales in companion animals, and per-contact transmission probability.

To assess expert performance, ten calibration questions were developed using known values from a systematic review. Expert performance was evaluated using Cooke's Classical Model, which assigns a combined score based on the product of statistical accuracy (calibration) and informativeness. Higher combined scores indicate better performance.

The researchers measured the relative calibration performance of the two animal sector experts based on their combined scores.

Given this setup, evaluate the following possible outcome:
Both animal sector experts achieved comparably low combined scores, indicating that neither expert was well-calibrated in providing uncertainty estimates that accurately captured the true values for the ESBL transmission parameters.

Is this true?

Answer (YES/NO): YES